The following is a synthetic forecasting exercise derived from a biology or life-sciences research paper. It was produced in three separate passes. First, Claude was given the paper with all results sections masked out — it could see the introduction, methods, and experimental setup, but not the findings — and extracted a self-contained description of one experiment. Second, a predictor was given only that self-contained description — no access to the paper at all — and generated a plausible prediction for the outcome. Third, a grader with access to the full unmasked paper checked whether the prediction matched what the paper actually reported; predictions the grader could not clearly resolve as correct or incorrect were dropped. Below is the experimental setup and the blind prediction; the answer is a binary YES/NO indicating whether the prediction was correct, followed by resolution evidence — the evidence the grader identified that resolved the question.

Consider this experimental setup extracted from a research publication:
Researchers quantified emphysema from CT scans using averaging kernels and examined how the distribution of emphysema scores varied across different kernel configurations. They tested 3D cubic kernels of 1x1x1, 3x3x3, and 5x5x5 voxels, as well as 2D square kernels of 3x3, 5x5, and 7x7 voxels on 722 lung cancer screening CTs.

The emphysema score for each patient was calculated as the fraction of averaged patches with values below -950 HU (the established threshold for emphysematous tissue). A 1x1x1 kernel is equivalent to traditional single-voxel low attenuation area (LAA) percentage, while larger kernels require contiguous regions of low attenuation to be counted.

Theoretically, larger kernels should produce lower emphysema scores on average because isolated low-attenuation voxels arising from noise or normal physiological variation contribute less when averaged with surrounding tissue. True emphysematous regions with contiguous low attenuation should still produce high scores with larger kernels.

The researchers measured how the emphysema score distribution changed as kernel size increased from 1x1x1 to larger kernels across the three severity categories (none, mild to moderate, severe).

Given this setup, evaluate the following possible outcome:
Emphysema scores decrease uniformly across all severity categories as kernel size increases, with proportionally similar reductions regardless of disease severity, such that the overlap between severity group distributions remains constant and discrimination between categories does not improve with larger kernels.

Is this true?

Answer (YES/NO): NO